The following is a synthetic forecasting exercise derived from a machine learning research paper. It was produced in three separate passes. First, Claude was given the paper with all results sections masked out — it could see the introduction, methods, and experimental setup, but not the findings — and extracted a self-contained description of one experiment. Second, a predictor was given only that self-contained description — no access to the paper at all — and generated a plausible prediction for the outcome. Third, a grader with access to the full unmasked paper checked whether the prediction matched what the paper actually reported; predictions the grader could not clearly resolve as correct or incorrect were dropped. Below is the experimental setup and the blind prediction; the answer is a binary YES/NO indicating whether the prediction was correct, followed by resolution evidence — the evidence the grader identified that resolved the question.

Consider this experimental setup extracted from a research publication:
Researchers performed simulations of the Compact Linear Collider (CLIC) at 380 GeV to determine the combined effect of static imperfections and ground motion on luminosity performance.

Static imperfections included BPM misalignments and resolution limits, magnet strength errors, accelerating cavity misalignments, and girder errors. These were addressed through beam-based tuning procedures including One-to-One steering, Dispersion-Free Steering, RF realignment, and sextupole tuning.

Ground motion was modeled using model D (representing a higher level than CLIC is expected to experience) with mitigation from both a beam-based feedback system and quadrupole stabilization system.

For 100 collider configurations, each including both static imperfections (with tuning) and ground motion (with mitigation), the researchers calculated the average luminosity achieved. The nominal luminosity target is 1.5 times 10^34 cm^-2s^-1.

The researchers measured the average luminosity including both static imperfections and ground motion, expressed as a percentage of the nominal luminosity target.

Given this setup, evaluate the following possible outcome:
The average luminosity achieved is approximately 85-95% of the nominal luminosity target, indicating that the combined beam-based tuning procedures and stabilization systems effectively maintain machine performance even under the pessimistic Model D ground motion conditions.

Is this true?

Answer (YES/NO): NO